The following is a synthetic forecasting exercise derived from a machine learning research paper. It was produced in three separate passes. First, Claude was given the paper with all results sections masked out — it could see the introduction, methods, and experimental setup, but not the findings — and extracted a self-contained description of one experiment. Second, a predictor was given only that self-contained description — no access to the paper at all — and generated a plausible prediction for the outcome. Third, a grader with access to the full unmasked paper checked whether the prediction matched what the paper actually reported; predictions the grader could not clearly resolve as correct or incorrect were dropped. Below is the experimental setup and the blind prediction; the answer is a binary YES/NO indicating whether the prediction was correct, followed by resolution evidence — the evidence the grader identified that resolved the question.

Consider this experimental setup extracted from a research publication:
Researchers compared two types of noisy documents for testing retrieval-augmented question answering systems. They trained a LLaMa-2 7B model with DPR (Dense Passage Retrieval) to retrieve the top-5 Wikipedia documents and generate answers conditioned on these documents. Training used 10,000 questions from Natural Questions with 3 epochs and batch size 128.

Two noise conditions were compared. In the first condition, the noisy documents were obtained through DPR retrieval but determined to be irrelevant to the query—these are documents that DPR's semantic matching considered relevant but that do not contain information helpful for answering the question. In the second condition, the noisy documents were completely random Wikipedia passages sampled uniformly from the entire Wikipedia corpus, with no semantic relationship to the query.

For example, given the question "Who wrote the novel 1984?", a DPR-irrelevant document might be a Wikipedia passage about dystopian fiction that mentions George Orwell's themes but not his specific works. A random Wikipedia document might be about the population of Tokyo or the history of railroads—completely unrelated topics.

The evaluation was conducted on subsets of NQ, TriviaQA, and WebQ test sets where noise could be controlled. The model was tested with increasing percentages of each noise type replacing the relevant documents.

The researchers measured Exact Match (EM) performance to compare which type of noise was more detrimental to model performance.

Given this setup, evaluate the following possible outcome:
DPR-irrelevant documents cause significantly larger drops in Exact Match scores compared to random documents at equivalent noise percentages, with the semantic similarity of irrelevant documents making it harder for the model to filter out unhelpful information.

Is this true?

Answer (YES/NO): YES